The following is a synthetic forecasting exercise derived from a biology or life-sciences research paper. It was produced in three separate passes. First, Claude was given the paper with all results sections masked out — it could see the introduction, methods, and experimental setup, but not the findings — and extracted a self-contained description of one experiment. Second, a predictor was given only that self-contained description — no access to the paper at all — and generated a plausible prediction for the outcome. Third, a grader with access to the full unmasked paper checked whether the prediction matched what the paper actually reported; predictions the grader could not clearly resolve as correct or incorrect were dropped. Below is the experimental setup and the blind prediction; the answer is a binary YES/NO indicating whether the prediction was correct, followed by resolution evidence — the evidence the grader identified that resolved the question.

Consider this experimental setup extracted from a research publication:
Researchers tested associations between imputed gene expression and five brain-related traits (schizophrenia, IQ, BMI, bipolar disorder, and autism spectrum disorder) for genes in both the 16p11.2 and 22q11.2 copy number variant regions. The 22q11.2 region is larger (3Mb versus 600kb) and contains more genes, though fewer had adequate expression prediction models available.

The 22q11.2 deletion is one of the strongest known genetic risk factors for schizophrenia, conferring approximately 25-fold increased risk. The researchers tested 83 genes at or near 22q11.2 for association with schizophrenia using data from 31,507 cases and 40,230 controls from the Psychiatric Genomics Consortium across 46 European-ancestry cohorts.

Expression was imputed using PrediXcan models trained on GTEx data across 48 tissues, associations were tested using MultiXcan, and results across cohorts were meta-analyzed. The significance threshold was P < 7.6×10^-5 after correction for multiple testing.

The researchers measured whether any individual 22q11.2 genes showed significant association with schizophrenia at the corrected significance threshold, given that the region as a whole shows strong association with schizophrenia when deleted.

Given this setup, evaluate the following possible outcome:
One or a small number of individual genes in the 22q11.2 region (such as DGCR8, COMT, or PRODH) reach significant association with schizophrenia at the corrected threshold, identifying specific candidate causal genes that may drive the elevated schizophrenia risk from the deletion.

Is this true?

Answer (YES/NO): NO